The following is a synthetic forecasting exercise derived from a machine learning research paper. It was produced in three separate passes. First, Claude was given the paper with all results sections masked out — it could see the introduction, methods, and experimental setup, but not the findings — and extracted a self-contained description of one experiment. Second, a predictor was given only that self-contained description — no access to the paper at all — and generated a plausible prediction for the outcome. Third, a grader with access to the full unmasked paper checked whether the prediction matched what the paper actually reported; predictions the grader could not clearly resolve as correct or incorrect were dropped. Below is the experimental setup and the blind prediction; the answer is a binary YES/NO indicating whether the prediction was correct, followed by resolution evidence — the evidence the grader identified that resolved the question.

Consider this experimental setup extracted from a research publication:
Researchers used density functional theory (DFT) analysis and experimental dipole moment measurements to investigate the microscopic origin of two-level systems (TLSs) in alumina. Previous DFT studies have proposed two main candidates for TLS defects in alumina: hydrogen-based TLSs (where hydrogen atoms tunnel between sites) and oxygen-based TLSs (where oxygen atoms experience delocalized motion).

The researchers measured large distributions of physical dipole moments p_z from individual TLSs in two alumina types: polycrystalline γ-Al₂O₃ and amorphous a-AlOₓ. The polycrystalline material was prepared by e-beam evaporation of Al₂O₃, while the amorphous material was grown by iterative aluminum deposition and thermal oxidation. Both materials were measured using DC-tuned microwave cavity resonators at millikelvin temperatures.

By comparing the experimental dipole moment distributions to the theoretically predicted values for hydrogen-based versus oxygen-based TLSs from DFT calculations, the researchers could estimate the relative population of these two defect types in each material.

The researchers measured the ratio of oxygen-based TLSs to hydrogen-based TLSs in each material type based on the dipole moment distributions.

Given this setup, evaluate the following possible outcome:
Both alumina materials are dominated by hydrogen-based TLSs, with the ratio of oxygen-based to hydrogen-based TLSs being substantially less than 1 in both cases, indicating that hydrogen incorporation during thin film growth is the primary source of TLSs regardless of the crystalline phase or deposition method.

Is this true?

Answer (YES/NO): NO